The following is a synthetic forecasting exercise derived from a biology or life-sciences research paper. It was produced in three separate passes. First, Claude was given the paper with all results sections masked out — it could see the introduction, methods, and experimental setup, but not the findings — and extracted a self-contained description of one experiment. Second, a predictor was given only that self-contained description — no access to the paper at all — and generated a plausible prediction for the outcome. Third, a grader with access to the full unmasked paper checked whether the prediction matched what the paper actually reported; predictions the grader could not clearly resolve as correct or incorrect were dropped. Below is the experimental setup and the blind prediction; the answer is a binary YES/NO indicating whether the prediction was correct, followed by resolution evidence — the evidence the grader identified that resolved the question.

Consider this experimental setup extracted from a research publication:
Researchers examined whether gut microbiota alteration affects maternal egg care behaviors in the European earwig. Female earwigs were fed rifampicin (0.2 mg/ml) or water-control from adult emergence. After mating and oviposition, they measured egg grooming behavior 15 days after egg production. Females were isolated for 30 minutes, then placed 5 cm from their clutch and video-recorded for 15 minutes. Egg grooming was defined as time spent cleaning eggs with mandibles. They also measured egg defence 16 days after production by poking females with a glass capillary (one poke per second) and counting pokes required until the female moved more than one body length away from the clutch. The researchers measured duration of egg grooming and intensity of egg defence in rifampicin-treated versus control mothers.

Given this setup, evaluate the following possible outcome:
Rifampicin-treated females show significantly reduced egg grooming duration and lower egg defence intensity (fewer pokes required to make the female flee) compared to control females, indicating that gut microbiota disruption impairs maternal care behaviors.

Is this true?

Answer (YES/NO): NO